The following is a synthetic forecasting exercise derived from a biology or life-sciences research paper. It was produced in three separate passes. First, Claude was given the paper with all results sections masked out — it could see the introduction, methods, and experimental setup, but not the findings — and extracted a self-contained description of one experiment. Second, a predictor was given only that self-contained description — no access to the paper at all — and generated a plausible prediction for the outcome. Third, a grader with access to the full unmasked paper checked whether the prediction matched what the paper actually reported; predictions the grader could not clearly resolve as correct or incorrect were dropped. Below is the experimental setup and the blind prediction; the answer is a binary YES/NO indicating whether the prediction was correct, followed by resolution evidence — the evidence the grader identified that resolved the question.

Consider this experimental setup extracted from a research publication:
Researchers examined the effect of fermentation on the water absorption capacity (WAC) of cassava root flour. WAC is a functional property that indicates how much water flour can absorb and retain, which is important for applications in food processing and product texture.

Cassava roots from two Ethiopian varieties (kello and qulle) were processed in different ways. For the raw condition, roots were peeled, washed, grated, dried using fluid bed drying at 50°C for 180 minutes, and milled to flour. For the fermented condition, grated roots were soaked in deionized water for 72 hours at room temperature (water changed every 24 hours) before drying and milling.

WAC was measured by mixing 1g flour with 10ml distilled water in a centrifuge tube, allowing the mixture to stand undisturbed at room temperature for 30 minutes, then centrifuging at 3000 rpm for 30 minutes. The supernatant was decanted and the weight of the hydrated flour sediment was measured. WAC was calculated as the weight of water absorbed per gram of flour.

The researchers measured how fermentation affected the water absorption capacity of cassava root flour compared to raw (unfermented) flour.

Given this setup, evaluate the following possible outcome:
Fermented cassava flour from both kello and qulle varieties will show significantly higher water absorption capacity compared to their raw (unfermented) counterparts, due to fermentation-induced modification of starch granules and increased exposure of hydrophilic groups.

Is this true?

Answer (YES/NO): YES